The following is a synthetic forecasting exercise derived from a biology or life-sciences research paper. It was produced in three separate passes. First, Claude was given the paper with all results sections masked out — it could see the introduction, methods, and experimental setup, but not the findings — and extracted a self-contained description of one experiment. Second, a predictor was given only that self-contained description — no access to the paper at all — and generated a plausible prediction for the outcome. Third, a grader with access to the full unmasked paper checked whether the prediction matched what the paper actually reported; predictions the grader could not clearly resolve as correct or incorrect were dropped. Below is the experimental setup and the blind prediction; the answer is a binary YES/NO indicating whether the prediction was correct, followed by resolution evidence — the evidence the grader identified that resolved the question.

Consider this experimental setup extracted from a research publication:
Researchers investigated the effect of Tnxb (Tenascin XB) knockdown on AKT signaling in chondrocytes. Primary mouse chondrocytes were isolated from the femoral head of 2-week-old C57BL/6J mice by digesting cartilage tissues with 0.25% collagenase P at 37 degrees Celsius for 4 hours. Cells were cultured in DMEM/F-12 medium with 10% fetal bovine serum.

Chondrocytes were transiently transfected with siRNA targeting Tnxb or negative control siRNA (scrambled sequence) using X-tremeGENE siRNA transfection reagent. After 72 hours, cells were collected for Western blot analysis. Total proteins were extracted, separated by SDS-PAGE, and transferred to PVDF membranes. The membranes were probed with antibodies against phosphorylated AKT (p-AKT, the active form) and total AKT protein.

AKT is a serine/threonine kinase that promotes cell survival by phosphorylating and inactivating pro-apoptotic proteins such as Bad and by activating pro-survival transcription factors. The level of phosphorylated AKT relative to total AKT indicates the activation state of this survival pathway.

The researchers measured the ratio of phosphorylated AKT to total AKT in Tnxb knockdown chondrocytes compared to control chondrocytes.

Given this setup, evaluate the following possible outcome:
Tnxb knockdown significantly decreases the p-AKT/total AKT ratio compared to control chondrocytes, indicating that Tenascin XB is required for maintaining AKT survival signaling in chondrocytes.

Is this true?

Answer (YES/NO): YES